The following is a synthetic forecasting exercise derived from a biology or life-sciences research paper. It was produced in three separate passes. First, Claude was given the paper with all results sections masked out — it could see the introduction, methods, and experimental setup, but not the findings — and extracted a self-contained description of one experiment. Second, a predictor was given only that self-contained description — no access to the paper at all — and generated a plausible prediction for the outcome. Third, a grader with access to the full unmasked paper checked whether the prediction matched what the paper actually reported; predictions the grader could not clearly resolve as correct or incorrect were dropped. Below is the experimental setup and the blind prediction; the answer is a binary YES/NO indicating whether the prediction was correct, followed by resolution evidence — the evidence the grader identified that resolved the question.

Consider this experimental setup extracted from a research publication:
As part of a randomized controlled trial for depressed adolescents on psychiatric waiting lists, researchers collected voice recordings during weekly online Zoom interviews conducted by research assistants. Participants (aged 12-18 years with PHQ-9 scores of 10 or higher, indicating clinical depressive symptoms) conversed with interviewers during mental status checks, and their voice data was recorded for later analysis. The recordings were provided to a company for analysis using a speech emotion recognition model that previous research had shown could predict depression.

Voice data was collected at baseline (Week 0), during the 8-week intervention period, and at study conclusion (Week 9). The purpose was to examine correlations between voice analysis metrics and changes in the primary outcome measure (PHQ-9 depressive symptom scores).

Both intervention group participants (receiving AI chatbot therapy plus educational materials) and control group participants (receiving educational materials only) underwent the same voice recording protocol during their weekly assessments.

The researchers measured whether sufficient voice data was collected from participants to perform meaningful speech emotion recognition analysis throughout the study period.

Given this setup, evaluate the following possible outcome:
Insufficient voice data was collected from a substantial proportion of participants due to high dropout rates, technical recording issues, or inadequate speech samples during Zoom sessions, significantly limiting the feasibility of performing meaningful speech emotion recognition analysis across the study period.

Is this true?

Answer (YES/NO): YES